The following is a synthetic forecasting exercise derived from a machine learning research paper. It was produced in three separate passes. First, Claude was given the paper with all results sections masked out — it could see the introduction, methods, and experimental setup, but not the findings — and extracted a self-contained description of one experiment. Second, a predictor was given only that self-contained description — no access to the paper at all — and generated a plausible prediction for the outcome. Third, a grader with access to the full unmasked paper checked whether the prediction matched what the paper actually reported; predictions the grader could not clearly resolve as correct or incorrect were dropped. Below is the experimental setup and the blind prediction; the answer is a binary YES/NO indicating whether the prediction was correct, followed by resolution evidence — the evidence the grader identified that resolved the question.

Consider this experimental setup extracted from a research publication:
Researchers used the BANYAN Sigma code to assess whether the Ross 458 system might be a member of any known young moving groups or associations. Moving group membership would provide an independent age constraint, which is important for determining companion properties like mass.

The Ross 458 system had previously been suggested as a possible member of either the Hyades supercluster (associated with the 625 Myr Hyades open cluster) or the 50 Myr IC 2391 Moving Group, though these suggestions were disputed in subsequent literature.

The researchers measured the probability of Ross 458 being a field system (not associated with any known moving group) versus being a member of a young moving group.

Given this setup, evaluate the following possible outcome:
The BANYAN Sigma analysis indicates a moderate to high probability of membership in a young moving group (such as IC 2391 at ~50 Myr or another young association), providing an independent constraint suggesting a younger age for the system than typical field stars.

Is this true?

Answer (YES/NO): NO